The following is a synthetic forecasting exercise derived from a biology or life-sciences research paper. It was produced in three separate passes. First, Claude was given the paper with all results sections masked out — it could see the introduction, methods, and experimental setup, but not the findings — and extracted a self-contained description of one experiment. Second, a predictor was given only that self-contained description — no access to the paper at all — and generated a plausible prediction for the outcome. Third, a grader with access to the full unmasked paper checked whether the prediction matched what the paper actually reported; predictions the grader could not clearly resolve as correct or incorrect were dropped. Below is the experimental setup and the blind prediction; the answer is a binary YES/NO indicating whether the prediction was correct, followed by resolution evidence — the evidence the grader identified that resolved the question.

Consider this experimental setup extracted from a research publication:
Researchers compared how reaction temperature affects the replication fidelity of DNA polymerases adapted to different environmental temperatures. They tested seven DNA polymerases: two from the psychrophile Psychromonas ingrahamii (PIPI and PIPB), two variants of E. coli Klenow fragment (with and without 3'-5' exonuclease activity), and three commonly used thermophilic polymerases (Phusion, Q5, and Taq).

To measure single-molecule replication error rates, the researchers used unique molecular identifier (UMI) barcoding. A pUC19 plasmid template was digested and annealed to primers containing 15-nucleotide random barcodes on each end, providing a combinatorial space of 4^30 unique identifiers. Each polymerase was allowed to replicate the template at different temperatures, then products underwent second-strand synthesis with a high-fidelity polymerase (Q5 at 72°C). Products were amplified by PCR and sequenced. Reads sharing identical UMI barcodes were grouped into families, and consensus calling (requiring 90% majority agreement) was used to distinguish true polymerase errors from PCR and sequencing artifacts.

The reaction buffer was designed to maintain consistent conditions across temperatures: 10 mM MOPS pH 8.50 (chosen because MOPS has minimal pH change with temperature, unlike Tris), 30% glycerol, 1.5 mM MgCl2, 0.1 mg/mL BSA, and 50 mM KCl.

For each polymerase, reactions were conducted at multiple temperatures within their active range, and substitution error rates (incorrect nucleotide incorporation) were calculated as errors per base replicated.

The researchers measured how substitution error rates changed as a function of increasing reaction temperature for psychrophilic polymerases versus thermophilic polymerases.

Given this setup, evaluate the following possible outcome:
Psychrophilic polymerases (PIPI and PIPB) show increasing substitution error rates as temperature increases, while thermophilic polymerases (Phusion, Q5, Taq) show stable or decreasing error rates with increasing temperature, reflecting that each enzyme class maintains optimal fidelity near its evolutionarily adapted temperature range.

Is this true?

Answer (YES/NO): YES